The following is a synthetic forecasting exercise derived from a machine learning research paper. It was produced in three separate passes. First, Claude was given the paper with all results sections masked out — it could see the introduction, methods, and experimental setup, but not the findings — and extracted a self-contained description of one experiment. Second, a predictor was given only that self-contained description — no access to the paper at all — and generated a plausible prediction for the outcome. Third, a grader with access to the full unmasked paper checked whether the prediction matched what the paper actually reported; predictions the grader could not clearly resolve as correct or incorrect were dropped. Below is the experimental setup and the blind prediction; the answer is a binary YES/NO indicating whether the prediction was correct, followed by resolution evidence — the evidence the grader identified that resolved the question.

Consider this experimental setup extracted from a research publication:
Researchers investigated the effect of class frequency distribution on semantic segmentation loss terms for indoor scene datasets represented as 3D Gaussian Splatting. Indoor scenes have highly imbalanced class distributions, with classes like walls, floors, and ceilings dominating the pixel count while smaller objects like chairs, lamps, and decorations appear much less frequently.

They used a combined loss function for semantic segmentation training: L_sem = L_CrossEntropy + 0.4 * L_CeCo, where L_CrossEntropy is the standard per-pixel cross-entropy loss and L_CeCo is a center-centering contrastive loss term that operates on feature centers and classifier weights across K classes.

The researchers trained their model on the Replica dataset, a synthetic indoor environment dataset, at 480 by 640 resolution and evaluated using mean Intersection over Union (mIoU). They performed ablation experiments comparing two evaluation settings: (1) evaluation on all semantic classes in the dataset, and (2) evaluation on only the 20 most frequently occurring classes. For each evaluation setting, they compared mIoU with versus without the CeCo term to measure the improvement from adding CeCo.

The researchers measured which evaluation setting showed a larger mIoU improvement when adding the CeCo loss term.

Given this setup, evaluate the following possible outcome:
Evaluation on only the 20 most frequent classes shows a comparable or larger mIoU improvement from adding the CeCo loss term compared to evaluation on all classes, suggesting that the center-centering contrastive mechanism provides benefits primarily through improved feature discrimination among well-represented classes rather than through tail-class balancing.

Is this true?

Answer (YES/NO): NO